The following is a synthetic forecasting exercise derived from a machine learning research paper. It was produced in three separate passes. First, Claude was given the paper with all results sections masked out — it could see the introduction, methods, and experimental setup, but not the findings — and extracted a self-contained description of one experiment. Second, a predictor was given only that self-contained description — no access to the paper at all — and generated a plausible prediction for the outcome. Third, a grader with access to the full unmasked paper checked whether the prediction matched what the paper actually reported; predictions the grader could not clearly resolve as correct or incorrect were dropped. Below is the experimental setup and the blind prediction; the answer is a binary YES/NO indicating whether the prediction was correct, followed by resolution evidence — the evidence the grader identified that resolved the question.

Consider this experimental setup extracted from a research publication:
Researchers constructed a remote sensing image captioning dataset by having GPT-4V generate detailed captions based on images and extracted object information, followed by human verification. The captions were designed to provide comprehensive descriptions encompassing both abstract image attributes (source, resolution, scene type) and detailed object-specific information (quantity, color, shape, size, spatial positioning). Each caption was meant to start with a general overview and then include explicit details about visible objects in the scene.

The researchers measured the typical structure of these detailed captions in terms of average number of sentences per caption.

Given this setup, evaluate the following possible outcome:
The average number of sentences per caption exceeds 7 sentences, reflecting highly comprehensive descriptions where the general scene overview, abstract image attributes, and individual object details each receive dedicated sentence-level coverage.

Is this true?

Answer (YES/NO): NO